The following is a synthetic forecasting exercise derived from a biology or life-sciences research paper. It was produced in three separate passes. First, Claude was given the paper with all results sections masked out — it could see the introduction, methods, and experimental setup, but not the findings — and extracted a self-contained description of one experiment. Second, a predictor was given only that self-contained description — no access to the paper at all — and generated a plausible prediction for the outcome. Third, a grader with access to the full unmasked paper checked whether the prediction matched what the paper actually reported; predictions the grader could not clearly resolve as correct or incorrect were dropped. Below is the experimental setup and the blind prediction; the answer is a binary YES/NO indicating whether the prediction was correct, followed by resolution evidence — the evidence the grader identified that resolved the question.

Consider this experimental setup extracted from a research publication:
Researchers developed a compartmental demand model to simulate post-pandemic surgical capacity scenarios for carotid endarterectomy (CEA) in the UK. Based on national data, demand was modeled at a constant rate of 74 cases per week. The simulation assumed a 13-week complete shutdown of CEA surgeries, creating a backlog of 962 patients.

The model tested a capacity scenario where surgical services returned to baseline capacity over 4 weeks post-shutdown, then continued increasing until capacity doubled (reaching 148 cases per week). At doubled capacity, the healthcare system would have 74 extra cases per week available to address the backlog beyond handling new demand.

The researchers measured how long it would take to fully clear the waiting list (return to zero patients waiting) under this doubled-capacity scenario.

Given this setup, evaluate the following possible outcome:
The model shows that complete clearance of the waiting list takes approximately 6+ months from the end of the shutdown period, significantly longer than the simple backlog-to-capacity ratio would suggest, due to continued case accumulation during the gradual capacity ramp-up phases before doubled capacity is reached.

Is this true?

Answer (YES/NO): YES